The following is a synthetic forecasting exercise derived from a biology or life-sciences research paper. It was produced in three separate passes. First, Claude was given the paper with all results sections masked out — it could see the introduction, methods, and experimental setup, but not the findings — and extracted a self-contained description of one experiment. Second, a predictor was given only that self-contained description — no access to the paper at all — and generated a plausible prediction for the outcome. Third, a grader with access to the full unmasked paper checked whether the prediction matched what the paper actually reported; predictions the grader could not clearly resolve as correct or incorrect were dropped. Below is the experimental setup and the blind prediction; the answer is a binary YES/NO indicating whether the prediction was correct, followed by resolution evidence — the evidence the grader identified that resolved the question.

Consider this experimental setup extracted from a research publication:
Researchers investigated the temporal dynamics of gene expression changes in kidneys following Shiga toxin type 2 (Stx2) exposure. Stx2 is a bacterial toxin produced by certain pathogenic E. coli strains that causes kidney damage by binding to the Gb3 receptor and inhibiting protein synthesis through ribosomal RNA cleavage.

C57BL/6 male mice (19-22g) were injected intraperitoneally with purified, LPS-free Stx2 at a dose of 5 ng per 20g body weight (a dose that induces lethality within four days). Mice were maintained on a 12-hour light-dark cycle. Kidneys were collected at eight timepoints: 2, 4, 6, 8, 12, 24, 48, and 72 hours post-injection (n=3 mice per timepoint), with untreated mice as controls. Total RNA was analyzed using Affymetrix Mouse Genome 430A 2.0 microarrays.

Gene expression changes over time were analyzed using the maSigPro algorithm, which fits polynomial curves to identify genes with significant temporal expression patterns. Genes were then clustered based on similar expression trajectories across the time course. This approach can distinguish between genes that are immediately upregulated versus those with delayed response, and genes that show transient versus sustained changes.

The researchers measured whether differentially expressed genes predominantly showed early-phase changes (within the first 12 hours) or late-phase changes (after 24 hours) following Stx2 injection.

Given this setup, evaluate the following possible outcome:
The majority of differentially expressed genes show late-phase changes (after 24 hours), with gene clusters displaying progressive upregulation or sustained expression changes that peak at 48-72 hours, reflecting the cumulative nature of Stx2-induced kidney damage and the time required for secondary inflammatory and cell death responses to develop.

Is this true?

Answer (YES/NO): NO